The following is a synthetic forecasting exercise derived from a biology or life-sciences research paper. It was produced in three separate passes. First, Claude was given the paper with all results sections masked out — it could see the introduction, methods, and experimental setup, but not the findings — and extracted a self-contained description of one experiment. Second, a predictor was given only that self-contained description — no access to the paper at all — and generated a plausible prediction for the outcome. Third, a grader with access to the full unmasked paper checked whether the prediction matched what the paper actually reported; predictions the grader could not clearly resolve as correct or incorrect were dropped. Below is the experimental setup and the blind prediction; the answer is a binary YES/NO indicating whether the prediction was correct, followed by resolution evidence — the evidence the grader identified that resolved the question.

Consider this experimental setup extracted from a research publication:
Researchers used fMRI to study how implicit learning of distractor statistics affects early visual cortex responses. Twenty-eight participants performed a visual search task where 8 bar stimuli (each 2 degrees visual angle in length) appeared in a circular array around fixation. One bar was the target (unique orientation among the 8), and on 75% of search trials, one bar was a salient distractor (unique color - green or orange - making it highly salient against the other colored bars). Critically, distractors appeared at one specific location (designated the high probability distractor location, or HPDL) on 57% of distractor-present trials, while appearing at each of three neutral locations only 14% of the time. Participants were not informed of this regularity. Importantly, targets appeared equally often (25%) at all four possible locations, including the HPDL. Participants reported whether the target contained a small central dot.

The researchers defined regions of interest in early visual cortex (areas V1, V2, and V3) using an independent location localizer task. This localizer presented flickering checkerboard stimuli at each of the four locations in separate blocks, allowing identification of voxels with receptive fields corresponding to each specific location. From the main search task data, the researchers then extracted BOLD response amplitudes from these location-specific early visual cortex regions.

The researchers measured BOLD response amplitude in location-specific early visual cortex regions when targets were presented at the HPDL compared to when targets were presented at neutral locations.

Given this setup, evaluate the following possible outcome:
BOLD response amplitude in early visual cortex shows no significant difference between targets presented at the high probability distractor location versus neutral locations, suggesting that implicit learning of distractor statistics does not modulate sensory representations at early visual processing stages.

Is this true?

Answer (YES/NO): NO